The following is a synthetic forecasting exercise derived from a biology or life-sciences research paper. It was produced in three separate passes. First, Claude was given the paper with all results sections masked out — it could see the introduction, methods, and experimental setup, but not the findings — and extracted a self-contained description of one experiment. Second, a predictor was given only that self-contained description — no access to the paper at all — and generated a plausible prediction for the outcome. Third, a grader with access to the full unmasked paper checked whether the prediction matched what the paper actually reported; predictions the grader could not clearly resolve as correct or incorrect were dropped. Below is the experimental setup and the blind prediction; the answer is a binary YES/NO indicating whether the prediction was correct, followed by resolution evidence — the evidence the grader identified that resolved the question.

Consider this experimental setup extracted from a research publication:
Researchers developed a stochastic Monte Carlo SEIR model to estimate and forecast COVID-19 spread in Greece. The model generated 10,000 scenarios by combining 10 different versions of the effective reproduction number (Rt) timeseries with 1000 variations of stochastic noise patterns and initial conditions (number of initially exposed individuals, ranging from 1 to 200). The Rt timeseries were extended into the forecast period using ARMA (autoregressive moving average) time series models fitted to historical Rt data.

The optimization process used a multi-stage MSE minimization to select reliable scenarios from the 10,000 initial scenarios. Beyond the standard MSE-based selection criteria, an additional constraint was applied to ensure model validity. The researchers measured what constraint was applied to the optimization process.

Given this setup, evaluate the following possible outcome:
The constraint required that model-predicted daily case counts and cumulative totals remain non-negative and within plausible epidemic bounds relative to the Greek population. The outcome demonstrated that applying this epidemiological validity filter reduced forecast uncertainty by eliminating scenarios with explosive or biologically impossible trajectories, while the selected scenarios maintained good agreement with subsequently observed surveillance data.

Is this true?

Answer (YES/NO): NO